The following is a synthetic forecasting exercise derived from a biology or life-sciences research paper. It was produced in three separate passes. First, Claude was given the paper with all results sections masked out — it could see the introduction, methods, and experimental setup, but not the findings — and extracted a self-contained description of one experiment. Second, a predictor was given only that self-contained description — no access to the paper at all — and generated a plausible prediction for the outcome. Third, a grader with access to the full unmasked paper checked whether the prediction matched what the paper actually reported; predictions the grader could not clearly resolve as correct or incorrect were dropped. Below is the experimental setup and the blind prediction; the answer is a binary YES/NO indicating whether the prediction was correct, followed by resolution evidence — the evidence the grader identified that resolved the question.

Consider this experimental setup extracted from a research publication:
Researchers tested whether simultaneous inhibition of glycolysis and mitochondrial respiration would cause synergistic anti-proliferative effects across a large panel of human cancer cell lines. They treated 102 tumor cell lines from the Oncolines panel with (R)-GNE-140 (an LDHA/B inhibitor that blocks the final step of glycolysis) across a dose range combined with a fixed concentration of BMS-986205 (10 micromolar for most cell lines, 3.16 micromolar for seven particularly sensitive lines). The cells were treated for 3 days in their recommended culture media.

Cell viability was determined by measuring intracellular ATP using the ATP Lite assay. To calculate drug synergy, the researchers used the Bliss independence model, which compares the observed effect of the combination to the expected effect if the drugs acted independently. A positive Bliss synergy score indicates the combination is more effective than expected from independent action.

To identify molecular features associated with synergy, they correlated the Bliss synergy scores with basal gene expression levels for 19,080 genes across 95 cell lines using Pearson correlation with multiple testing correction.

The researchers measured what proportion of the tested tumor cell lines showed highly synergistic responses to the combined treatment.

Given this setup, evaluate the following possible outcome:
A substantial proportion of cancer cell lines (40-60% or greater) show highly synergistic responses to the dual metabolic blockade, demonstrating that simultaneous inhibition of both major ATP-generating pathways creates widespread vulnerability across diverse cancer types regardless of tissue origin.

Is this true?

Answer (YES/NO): YES